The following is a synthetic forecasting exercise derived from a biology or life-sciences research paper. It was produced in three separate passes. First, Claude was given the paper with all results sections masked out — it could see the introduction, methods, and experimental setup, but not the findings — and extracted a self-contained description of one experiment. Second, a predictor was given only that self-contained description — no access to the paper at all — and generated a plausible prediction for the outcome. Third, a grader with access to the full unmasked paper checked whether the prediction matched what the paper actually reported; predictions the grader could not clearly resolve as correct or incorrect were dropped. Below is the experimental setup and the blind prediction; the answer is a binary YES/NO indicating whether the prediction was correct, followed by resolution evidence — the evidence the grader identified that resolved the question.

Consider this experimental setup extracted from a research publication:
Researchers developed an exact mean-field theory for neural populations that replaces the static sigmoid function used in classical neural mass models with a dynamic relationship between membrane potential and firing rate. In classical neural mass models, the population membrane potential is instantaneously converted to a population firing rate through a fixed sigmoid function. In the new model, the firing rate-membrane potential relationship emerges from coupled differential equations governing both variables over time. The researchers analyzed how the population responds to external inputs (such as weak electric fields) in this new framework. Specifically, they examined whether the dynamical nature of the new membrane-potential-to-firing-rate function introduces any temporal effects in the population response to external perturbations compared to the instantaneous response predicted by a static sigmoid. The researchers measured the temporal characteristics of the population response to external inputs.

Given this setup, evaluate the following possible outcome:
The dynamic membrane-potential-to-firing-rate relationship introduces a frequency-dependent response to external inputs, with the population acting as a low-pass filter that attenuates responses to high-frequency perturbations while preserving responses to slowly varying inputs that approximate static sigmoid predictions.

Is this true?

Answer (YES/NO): NO